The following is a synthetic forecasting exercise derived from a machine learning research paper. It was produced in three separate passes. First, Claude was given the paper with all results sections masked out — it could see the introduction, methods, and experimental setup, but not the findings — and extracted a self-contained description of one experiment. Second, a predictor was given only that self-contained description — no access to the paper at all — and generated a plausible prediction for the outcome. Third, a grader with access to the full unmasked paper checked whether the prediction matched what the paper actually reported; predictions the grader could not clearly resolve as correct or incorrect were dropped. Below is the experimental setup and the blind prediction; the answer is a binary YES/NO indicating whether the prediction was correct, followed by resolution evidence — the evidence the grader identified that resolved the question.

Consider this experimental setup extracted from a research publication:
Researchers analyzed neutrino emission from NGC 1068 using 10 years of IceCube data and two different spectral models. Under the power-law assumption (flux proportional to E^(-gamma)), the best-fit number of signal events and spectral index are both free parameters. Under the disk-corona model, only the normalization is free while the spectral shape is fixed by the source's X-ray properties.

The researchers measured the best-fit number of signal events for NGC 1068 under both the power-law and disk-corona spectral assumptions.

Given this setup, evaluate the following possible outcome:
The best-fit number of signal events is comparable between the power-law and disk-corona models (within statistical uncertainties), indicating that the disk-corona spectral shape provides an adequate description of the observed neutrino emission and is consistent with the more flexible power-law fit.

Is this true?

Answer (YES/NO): NO